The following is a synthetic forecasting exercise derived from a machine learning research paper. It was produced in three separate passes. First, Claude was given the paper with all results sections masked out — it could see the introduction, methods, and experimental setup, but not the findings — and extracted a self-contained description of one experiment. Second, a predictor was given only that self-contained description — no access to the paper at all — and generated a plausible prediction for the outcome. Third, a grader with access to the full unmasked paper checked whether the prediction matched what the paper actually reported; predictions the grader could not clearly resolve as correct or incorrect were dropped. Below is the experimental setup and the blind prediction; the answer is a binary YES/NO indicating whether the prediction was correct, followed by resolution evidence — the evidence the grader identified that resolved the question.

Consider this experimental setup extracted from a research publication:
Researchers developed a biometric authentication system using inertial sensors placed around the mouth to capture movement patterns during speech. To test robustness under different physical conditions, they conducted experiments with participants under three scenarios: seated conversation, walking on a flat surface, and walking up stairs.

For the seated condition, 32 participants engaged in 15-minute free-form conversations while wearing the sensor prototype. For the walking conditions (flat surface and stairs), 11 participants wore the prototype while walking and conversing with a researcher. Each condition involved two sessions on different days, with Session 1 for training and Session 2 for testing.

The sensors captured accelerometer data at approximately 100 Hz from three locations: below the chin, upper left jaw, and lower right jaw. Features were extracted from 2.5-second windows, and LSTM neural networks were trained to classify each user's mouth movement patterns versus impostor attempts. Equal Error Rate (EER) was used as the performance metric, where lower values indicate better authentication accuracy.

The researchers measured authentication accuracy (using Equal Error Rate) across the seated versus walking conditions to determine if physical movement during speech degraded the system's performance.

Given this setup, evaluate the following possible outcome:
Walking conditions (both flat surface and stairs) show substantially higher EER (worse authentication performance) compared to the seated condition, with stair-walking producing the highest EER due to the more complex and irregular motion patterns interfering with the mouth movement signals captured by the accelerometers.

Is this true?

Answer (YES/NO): NO